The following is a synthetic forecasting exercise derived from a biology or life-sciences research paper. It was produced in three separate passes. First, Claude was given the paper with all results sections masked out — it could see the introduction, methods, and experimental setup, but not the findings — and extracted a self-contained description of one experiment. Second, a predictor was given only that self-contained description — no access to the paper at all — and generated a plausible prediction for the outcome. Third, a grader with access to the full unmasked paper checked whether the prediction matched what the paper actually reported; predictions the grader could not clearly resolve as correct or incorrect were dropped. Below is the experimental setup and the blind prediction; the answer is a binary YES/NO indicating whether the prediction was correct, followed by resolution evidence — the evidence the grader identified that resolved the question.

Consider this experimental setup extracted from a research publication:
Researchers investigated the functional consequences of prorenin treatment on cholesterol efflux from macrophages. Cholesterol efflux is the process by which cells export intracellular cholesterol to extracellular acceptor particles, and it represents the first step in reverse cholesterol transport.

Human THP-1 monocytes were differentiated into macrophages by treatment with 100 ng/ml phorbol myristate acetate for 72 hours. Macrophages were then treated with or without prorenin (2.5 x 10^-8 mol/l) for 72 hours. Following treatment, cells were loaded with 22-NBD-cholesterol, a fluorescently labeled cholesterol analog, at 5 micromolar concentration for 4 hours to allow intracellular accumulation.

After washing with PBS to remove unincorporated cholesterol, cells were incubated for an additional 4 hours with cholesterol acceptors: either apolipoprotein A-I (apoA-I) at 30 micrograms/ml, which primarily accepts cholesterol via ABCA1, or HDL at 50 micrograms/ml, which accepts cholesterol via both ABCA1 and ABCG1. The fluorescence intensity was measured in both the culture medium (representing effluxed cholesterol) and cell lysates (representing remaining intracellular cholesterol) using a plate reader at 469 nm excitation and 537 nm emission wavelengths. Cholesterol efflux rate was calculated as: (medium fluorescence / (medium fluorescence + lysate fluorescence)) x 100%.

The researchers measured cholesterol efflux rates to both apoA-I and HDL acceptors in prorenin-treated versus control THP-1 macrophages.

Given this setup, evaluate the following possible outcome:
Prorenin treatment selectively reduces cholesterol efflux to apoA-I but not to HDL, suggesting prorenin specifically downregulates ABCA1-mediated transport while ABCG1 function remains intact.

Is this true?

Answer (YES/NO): NO